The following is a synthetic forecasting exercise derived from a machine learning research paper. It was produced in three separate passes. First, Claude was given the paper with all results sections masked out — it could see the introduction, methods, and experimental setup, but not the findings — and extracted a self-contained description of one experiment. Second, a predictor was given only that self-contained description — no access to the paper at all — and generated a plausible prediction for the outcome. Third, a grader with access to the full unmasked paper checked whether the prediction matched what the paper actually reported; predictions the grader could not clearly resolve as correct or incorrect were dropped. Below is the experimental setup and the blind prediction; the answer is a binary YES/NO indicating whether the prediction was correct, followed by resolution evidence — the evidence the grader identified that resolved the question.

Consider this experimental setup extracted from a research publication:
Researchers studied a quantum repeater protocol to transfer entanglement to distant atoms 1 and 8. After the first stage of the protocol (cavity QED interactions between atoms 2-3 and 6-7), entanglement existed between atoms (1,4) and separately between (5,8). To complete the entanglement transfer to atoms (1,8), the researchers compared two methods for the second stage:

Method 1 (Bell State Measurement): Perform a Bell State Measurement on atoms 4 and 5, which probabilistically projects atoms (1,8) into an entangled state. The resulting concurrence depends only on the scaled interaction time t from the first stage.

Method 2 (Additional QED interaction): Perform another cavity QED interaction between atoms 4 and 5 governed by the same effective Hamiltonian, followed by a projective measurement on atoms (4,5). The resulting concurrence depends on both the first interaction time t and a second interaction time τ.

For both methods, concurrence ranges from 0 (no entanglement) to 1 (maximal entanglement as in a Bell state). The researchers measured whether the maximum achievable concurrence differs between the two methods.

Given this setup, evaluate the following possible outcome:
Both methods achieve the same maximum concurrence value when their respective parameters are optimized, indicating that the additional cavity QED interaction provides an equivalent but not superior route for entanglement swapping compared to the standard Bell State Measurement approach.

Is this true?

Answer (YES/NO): YES